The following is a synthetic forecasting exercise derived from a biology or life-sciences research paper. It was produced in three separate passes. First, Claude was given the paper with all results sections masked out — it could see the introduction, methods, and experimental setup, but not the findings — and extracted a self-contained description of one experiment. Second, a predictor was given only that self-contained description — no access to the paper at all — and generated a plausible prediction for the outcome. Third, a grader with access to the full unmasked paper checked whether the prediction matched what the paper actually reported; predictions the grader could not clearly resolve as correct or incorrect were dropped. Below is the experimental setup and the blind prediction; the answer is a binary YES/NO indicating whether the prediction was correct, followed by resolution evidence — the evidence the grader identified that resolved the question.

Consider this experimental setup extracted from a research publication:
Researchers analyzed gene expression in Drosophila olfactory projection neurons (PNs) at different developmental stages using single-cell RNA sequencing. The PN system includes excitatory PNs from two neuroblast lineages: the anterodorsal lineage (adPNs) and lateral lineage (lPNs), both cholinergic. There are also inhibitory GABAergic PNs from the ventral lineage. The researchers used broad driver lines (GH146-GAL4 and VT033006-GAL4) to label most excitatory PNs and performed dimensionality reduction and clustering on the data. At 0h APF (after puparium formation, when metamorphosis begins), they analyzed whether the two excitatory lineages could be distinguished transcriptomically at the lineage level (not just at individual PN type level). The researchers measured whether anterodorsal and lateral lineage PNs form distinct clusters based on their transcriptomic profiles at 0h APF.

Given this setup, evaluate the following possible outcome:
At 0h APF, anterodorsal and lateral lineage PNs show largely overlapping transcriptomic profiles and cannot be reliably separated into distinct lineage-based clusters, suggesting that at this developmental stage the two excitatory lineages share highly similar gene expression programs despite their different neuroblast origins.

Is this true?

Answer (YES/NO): YES